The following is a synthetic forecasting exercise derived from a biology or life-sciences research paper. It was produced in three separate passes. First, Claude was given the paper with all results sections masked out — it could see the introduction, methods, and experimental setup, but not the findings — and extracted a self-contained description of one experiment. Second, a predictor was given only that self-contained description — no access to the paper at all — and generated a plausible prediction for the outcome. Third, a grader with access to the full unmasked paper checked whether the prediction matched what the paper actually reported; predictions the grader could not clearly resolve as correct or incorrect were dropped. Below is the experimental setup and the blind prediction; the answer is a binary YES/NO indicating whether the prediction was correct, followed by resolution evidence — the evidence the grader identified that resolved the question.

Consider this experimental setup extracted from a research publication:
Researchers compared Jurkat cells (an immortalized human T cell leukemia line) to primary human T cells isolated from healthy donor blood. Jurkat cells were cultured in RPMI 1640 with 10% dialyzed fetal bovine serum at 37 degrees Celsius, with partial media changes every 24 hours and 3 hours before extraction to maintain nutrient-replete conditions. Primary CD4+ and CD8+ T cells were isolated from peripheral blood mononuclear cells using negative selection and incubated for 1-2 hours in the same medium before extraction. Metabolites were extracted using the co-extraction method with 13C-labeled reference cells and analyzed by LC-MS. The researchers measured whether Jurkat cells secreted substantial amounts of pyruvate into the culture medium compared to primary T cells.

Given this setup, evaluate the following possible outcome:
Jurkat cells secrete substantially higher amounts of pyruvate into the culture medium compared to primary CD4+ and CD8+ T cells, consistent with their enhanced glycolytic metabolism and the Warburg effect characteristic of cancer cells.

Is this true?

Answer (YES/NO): YES